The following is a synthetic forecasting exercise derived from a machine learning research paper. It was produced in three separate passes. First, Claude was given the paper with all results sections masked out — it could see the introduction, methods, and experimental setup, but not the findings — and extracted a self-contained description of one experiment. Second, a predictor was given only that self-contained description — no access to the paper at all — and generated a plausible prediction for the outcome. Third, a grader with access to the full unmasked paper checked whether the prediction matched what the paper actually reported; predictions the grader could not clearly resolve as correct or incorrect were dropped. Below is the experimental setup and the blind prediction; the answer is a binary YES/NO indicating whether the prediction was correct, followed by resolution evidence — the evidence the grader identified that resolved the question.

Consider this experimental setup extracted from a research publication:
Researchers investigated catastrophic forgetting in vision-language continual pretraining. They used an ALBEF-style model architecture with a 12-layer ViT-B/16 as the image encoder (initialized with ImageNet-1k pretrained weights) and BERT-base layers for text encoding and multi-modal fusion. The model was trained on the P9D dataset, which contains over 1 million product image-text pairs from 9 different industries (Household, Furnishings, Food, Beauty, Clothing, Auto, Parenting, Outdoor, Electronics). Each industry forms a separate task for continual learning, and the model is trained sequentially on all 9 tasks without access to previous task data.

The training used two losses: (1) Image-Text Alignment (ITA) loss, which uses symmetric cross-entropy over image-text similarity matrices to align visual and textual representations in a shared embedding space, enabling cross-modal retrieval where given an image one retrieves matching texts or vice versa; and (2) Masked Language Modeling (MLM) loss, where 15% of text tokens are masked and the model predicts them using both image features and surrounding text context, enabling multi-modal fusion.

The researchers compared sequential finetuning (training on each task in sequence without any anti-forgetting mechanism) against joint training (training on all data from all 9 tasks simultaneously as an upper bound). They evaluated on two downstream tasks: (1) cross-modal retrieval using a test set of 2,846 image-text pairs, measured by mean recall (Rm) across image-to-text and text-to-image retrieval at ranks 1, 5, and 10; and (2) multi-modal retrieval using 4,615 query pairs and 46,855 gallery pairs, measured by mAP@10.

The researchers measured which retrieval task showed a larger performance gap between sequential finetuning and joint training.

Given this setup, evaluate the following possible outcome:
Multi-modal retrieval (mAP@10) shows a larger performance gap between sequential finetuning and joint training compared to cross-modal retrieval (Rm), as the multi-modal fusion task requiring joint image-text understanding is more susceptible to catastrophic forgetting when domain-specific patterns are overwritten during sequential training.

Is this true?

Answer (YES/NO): NO